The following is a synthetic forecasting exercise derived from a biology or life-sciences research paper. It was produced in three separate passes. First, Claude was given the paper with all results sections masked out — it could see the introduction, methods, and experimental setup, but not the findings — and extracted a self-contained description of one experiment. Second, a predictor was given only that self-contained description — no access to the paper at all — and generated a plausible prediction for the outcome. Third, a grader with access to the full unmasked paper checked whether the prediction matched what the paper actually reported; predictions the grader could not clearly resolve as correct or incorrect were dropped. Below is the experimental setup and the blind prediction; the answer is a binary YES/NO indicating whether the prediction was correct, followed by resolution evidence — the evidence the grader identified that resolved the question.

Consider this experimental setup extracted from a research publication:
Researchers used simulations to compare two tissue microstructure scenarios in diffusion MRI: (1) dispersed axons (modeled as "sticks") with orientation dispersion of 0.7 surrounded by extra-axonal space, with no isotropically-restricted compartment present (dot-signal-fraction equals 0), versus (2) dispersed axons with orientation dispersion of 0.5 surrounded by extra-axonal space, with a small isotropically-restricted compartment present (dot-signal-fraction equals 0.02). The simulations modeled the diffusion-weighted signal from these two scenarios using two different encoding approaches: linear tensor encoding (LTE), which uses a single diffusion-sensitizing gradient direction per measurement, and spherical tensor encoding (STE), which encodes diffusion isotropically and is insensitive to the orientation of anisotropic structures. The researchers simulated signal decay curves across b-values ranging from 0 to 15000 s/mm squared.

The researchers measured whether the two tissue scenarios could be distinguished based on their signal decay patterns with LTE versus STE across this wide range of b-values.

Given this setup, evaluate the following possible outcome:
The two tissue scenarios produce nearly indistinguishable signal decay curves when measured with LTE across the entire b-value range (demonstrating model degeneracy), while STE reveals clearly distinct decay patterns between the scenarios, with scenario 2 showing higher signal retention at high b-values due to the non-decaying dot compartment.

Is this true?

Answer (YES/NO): YES